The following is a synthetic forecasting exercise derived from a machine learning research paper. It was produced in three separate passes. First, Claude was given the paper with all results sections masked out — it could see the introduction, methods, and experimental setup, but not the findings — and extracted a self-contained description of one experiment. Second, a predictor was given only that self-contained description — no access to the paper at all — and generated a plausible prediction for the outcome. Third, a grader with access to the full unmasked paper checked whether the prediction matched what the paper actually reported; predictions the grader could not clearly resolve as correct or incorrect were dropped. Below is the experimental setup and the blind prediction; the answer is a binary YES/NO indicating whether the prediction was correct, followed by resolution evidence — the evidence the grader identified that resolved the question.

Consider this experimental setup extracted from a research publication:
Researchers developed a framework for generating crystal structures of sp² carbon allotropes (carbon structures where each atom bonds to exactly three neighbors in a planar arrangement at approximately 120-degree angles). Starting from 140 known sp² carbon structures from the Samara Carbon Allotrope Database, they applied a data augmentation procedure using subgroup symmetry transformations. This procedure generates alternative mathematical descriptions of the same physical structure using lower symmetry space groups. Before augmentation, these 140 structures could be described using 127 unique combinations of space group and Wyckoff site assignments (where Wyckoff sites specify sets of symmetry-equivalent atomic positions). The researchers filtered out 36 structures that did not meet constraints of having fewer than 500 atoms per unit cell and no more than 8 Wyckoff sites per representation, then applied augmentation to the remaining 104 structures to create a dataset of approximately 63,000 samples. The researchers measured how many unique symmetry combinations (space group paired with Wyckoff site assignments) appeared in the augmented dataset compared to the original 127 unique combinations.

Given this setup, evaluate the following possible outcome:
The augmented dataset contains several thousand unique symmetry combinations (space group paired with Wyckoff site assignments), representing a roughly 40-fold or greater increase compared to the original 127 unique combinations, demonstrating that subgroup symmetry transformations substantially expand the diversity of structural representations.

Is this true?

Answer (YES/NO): NO